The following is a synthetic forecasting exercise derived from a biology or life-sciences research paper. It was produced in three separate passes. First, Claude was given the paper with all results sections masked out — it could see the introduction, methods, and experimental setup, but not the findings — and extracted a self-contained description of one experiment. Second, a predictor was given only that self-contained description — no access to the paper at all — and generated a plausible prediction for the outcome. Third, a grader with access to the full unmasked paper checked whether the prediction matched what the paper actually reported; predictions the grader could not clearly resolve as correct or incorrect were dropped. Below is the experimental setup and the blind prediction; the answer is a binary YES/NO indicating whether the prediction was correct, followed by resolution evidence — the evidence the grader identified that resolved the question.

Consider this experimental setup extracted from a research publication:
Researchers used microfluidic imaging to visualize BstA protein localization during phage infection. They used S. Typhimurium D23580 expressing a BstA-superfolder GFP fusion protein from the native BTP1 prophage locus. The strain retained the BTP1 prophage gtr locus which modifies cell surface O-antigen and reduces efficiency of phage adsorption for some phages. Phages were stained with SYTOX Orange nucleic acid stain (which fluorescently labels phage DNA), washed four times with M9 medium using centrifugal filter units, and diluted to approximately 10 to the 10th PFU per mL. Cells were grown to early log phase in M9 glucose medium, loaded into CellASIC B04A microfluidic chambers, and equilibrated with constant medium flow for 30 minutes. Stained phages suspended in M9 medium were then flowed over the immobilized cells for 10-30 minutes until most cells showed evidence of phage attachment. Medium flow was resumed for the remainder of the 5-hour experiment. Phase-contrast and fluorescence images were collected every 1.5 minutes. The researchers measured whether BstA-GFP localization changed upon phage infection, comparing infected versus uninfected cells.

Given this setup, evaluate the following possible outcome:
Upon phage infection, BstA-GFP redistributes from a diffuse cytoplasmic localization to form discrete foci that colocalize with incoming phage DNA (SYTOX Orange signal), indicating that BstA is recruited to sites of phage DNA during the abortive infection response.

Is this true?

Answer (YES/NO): NO